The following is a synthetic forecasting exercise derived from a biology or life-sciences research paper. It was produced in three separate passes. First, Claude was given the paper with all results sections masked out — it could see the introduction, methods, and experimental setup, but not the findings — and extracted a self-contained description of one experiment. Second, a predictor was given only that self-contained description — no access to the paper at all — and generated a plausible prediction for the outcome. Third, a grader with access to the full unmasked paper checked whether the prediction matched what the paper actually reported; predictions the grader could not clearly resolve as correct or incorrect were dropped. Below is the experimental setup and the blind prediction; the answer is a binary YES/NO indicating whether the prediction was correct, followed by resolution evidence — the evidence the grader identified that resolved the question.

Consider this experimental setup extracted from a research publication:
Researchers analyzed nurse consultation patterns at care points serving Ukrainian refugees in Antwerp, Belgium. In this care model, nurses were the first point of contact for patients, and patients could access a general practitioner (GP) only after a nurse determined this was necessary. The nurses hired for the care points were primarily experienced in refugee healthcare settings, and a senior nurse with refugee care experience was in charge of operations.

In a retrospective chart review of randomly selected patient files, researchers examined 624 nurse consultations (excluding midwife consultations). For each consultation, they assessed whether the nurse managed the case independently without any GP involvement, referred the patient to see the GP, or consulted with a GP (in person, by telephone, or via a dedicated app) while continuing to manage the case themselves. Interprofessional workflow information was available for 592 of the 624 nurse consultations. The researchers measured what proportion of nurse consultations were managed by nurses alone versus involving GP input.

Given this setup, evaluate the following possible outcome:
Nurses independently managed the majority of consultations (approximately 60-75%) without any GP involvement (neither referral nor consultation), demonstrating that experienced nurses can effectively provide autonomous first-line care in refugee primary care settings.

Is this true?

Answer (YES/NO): NO